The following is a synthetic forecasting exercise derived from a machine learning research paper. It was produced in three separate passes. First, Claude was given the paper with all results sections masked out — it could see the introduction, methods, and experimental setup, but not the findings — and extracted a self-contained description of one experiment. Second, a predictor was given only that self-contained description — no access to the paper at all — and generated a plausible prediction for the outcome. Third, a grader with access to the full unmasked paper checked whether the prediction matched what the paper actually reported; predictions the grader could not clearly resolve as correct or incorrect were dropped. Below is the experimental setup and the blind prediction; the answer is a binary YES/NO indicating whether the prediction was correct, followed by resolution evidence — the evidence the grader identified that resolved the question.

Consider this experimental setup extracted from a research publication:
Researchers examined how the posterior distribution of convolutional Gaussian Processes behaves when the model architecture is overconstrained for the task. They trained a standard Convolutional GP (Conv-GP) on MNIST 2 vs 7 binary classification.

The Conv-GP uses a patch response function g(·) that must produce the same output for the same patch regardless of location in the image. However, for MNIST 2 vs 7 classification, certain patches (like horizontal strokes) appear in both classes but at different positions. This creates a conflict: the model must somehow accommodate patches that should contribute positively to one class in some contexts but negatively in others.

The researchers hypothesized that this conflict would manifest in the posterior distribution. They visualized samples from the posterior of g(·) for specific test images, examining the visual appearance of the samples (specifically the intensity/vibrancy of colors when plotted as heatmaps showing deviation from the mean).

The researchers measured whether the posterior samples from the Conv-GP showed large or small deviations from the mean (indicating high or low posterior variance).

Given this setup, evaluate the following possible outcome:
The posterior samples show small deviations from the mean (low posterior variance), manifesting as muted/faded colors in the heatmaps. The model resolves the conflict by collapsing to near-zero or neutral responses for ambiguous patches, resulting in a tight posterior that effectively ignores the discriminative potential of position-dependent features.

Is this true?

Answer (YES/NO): YES